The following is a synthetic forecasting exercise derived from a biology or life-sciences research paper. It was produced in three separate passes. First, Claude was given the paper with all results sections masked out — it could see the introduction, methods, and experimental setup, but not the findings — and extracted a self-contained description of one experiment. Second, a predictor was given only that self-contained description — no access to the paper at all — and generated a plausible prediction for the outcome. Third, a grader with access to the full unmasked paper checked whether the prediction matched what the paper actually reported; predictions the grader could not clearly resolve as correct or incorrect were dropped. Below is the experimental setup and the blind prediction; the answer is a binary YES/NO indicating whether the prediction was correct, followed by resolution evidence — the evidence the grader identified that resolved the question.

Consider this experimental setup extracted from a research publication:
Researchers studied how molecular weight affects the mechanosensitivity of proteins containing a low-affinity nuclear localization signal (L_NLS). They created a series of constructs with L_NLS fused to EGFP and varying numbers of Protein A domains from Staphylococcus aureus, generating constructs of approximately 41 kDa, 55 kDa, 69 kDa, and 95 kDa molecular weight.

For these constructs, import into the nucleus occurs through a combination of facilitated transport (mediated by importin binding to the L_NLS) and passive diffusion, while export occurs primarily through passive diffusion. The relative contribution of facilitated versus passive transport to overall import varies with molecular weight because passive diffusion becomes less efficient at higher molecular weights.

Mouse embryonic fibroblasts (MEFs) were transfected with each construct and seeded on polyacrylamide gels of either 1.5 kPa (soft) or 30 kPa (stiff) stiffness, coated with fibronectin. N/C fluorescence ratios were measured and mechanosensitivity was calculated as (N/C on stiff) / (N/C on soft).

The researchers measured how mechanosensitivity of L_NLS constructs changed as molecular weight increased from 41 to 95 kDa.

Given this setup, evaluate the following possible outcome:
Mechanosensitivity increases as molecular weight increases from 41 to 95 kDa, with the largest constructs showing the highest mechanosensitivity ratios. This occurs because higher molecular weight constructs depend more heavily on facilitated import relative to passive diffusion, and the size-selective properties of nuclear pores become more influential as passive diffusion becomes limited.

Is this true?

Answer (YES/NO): NO